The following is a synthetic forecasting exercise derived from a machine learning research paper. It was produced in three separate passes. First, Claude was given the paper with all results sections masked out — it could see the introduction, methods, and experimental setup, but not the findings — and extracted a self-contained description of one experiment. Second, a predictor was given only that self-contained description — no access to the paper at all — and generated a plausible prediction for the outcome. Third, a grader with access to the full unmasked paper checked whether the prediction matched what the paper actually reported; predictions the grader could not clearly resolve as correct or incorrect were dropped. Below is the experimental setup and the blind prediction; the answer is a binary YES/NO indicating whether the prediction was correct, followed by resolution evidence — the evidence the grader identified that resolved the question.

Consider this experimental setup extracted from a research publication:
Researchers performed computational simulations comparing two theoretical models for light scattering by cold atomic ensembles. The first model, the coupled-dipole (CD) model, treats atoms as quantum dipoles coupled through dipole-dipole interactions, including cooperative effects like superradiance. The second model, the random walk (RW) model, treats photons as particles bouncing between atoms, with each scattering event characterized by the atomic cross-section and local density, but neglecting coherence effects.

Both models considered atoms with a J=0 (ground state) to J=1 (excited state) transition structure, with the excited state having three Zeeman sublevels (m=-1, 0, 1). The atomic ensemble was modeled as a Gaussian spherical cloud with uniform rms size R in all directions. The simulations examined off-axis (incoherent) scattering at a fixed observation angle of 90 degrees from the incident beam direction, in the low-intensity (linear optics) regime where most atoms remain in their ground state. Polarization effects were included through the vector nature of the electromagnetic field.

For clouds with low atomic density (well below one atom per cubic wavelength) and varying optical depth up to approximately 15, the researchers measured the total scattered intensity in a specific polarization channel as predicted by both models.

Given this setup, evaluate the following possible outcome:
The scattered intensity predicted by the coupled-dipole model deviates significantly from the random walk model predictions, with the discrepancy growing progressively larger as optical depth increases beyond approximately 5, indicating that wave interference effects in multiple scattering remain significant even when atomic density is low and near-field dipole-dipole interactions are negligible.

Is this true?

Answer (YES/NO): NO